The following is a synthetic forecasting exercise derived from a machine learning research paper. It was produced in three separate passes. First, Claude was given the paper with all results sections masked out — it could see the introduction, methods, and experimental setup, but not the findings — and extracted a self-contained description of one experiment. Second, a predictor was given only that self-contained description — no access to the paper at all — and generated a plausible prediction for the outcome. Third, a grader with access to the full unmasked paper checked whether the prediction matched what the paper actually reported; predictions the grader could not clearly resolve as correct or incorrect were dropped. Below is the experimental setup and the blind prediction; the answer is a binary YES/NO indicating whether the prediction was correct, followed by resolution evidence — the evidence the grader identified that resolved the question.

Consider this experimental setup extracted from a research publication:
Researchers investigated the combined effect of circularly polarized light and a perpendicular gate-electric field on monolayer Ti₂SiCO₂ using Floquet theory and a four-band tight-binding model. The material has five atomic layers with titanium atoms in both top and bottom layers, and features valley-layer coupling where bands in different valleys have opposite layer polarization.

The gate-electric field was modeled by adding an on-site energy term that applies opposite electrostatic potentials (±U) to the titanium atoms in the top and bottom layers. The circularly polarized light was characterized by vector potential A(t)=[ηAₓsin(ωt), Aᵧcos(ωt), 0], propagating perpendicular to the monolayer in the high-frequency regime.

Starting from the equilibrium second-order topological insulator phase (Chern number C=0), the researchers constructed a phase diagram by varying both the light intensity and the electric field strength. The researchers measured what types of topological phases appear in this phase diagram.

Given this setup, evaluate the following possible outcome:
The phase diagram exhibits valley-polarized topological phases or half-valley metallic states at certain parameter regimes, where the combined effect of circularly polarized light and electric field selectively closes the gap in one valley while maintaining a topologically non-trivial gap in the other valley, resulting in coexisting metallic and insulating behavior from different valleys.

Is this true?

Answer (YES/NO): NO